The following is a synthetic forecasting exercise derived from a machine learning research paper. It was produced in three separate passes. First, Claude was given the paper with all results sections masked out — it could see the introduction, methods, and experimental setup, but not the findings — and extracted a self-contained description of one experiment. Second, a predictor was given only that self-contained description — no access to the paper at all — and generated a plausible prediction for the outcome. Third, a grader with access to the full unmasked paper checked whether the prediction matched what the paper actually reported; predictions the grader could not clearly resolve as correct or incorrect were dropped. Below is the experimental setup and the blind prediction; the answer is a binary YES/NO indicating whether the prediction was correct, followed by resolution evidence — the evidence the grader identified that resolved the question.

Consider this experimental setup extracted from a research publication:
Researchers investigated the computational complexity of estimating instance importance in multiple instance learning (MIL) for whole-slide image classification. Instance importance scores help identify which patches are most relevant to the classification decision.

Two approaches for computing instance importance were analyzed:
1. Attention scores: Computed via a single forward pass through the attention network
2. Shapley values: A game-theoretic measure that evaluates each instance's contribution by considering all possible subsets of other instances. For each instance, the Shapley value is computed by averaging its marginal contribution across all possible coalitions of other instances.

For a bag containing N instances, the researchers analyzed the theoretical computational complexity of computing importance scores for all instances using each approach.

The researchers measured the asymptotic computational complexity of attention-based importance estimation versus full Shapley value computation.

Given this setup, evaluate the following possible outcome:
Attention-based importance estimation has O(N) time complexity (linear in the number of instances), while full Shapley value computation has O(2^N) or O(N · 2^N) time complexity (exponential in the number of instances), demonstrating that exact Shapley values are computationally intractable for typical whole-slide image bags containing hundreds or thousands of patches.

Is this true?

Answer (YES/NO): YES